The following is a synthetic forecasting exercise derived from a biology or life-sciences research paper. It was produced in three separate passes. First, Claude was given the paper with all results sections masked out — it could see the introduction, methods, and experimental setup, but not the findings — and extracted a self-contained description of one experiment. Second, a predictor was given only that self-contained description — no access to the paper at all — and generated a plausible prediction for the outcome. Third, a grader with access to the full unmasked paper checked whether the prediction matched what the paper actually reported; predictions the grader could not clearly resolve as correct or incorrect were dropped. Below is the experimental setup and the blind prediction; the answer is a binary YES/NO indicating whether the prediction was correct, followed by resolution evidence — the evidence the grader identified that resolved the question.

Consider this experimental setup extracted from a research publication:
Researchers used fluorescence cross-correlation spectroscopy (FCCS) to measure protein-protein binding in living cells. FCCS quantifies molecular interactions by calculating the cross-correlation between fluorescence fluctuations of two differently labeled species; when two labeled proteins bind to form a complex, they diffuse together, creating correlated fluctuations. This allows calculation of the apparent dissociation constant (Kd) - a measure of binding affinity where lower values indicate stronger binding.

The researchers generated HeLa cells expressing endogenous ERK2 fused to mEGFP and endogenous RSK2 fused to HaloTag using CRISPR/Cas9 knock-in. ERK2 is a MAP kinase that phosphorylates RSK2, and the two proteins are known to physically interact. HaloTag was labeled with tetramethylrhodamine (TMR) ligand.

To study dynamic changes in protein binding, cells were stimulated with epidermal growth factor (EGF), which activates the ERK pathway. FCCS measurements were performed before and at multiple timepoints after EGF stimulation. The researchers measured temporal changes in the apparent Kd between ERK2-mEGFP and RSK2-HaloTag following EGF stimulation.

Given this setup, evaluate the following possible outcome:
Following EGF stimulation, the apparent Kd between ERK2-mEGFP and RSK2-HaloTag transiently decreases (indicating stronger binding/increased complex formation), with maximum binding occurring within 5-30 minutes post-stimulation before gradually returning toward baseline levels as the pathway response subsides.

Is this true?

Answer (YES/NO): NO